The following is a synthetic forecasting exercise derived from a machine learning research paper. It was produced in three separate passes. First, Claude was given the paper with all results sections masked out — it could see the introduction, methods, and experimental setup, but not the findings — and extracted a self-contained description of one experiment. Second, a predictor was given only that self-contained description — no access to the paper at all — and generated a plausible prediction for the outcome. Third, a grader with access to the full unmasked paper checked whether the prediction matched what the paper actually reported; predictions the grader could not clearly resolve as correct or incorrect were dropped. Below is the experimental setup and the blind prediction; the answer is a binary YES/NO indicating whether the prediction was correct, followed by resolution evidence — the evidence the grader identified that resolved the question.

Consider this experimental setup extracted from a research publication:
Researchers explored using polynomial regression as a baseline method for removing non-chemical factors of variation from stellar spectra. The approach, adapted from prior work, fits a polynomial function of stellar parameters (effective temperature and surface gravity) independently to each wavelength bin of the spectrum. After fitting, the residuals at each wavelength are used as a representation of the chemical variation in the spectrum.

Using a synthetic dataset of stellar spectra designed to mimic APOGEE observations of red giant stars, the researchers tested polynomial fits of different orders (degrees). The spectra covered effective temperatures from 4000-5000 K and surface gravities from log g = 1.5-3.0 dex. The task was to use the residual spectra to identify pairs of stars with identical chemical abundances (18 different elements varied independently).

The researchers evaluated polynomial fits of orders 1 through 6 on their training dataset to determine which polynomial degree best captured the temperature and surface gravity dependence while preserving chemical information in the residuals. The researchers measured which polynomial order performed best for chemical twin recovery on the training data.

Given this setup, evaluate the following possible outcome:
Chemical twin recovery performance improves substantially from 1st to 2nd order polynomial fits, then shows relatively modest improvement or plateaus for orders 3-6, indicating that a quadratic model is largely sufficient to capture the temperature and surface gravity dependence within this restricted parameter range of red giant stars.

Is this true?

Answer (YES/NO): NO